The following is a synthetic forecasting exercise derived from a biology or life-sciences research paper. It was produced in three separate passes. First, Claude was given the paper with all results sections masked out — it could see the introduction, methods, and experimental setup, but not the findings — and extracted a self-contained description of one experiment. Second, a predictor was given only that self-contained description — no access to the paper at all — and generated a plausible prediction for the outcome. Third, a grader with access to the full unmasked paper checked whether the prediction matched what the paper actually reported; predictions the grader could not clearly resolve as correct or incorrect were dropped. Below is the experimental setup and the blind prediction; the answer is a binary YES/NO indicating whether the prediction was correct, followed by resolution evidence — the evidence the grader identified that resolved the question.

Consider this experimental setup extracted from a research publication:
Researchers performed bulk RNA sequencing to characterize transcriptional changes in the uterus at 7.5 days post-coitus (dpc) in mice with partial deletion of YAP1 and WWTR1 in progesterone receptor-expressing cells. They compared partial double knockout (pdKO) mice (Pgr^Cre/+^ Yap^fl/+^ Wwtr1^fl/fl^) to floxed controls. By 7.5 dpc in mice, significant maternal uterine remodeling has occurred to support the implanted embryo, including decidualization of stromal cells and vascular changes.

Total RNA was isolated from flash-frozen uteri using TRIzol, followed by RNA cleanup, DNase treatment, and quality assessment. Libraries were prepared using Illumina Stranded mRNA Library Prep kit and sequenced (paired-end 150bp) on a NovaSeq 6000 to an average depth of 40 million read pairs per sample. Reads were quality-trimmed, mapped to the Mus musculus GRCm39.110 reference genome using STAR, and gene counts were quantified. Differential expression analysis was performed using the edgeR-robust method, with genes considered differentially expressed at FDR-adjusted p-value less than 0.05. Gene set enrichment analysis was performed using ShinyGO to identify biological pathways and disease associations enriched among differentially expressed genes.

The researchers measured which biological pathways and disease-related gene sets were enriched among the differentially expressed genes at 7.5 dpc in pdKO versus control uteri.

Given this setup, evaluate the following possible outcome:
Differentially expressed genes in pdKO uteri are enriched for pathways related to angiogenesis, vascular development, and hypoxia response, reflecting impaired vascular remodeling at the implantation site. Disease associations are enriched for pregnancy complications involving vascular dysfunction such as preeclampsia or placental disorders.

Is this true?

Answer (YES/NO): NO